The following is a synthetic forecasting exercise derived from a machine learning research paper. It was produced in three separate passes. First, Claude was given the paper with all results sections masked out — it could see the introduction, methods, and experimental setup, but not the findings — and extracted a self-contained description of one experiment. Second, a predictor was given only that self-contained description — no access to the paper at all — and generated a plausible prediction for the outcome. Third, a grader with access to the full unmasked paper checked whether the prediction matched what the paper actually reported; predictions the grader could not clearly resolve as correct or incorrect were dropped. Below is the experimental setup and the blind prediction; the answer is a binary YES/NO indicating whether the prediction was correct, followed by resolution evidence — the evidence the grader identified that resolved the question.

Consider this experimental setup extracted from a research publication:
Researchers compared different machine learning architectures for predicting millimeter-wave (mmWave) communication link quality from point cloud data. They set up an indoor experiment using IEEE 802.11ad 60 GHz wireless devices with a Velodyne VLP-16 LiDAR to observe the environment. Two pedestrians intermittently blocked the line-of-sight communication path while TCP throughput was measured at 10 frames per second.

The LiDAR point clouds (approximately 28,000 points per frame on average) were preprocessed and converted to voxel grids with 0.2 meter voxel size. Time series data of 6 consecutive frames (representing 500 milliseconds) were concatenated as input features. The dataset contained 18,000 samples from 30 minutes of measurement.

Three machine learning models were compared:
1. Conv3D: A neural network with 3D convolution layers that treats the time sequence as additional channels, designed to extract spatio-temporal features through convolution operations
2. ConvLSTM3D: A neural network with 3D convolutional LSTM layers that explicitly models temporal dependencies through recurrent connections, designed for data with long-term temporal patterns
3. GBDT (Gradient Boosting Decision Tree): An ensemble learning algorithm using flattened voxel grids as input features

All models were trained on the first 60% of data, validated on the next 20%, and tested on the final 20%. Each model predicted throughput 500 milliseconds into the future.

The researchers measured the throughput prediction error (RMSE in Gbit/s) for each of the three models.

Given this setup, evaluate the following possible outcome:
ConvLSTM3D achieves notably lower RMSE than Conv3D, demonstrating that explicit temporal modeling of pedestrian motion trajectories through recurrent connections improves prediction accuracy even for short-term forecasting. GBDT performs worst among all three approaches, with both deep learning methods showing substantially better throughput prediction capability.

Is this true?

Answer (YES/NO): NO